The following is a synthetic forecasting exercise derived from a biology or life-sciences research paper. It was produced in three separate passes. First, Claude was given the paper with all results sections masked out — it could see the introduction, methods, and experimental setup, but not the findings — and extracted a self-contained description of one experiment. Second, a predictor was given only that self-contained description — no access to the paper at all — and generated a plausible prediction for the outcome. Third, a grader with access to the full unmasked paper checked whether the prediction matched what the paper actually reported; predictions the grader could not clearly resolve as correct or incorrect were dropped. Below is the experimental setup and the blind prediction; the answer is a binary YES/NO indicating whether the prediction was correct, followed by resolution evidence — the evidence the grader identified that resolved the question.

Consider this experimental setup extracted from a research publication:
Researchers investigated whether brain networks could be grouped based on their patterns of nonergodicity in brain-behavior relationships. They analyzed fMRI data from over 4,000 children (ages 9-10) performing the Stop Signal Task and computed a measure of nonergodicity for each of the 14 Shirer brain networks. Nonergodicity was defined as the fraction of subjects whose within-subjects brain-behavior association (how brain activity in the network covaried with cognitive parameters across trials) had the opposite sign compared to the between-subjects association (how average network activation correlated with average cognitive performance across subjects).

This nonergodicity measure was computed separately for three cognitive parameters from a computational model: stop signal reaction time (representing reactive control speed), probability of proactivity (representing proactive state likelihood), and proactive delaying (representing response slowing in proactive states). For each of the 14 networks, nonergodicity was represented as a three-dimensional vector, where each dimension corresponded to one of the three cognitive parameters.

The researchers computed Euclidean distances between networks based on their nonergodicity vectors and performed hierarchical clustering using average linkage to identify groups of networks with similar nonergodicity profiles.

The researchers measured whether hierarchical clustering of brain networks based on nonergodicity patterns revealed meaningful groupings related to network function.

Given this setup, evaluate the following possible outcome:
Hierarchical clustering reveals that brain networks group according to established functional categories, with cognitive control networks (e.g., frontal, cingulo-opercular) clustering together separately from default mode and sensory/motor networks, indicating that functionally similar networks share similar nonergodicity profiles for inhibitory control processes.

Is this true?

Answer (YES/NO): NO